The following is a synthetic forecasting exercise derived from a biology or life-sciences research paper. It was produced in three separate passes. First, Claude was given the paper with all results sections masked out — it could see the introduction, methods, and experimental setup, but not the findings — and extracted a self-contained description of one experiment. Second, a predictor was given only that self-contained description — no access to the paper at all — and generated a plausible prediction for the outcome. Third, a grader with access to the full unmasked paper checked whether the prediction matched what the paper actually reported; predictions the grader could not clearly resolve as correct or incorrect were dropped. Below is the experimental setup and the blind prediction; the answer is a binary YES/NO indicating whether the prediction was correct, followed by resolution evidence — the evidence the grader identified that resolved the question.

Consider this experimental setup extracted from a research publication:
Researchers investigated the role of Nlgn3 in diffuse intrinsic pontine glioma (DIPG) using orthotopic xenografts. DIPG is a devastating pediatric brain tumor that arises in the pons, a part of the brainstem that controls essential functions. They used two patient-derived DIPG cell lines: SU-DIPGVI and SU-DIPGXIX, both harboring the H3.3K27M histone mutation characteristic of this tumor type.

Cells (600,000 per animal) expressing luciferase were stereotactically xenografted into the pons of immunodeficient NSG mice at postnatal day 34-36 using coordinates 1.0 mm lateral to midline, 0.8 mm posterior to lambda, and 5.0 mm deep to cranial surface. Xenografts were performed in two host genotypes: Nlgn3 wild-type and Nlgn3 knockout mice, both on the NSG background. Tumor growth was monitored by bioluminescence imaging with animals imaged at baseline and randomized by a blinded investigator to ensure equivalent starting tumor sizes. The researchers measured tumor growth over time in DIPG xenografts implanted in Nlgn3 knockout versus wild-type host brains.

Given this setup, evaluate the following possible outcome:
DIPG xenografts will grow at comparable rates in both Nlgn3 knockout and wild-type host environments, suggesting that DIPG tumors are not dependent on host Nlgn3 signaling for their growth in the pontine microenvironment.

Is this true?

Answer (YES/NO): NO